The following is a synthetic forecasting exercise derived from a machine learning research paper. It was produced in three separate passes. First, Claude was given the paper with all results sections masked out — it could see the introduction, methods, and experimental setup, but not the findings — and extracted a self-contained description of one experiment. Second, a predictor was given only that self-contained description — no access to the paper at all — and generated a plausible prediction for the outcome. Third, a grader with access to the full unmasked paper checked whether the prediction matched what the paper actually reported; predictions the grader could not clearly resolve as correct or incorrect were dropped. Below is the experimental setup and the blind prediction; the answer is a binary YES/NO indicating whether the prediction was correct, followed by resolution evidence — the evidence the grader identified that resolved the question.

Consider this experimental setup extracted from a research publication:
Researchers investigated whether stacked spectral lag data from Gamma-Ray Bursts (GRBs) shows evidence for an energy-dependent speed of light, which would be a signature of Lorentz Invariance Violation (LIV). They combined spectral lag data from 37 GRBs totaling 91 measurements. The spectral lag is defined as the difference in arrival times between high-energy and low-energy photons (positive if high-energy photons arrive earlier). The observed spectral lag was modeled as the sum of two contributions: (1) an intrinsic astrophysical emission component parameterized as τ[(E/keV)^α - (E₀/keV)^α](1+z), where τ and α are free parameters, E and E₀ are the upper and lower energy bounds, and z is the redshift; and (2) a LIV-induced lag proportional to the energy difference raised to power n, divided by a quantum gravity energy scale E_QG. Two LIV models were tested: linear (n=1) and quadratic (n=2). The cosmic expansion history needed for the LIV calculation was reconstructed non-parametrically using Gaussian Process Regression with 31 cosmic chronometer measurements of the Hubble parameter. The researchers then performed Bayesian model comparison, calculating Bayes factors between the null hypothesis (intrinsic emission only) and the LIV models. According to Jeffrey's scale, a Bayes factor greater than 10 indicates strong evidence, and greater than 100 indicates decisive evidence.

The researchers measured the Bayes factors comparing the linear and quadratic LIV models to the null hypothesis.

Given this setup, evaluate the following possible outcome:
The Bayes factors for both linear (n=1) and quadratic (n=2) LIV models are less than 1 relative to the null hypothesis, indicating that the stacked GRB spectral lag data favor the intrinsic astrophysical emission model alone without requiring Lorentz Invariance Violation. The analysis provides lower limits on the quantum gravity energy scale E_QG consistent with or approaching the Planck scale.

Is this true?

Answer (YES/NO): NO